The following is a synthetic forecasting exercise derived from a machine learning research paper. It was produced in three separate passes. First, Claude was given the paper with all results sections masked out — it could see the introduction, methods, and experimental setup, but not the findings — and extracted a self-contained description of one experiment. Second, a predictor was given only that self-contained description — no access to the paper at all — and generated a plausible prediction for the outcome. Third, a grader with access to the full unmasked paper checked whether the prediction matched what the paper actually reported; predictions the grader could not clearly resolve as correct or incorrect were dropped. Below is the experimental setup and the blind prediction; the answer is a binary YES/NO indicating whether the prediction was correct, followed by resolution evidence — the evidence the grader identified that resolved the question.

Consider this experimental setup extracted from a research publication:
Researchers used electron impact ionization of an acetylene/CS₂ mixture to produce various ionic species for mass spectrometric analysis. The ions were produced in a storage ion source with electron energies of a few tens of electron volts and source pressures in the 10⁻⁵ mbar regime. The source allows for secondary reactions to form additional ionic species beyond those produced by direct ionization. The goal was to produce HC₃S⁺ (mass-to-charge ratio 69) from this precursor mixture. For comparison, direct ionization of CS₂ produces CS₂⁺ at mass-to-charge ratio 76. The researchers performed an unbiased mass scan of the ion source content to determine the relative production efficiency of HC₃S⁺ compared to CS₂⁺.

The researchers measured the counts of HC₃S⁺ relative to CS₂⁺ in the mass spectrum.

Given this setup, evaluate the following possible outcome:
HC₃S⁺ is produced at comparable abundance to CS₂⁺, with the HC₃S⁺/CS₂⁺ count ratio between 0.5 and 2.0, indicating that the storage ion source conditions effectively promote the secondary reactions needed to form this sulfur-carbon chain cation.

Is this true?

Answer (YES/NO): YES